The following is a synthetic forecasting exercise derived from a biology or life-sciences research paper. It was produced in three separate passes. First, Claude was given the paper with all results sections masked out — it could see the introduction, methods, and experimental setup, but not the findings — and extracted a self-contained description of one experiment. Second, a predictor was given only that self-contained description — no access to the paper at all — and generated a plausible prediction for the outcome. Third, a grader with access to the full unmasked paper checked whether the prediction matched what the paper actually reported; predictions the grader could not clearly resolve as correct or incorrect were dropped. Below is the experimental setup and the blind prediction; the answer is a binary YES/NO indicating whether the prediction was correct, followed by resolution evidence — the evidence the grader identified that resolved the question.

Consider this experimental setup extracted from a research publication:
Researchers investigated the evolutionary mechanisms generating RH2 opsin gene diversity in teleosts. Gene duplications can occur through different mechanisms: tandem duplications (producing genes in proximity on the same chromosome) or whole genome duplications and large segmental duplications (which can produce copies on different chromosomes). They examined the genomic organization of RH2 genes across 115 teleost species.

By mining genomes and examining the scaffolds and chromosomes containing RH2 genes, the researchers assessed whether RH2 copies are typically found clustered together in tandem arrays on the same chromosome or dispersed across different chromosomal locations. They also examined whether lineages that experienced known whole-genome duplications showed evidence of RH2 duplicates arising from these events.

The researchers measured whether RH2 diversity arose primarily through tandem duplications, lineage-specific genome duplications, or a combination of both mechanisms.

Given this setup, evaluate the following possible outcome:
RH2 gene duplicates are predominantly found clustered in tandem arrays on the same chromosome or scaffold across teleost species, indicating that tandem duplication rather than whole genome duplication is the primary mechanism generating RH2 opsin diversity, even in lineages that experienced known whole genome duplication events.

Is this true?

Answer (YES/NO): NO